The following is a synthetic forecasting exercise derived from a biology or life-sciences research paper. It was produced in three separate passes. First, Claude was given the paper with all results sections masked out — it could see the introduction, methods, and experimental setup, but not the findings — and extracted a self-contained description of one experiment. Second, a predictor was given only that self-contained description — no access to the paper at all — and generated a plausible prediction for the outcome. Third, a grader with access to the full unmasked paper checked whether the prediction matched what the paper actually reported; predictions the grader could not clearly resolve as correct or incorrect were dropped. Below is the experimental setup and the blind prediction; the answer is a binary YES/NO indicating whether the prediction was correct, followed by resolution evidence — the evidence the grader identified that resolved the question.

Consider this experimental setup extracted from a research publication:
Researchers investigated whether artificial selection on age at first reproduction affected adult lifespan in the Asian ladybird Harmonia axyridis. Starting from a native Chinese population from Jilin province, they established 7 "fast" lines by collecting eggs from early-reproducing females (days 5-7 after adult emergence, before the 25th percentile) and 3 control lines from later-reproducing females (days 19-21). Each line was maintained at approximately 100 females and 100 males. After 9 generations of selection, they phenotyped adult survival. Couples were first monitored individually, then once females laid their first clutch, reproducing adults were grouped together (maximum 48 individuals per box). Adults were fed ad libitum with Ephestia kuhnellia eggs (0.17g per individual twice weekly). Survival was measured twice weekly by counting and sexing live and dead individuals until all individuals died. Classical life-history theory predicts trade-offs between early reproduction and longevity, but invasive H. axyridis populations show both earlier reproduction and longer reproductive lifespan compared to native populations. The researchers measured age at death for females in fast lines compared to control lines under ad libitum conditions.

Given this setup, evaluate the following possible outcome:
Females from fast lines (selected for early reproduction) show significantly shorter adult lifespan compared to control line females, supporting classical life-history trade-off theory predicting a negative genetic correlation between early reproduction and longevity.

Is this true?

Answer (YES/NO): YES